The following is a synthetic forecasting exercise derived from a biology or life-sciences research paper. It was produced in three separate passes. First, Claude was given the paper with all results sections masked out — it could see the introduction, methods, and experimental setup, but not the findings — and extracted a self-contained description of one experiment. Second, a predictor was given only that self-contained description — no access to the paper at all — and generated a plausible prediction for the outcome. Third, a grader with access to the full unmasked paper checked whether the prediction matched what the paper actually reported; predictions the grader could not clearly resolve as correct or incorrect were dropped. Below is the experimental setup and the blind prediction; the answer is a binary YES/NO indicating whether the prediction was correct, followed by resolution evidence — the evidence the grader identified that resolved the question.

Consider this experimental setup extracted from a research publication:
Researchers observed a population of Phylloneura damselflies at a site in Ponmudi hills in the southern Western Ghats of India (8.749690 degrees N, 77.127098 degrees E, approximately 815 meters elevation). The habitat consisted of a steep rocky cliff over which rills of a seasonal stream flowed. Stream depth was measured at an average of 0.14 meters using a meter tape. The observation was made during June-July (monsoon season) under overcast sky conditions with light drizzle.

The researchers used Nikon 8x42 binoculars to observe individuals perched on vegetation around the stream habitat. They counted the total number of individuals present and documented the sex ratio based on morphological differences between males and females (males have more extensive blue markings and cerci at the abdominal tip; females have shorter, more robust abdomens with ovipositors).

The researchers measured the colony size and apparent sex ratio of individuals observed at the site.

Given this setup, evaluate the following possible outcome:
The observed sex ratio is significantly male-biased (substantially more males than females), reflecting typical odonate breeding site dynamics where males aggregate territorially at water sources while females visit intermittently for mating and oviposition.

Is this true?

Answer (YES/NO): YES